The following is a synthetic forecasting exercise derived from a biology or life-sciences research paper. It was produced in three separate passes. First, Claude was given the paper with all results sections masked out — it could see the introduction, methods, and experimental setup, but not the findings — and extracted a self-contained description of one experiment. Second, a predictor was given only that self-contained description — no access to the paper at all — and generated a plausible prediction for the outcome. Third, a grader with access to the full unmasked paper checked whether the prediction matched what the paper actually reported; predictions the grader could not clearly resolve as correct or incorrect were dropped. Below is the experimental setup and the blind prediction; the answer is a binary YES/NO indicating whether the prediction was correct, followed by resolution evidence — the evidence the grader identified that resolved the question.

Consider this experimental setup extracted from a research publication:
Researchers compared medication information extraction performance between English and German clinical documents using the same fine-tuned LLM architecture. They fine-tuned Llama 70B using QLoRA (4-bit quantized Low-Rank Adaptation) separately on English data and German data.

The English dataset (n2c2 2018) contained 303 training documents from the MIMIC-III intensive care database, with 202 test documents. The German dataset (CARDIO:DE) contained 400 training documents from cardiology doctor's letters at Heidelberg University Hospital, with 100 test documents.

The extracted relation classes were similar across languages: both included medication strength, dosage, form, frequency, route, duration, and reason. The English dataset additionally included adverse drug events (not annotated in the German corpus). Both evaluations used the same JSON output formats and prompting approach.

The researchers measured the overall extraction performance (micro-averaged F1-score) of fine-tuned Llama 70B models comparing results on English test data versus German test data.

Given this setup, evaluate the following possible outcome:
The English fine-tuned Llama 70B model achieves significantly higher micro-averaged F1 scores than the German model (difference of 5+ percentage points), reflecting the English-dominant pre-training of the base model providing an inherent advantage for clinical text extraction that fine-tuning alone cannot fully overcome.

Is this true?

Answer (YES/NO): NO